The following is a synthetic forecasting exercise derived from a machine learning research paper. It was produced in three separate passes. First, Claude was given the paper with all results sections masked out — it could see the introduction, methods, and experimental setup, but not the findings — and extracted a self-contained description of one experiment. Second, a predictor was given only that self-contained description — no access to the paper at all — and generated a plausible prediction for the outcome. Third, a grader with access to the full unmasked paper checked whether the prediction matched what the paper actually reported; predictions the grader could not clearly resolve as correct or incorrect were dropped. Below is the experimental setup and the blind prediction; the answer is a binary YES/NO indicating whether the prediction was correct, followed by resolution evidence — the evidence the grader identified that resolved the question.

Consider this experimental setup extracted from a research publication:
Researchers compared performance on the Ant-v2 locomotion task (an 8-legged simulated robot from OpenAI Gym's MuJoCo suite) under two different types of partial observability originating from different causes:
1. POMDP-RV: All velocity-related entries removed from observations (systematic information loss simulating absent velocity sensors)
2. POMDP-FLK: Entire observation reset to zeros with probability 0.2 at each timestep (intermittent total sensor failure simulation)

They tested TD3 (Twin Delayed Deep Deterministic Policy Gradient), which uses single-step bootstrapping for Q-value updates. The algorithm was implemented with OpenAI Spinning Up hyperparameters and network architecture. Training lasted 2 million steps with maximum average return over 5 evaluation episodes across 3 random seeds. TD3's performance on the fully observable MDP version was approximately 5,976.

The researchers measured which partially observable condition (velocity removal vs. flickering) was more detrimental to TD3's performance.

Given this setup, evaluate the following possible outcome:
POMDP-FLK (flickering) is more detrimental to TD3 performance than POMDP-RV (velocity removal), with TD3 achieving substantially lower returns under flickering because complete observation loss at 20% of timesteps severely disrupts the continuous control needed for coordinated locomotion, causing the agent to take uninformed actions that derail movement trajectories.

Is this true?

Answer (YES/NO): YES